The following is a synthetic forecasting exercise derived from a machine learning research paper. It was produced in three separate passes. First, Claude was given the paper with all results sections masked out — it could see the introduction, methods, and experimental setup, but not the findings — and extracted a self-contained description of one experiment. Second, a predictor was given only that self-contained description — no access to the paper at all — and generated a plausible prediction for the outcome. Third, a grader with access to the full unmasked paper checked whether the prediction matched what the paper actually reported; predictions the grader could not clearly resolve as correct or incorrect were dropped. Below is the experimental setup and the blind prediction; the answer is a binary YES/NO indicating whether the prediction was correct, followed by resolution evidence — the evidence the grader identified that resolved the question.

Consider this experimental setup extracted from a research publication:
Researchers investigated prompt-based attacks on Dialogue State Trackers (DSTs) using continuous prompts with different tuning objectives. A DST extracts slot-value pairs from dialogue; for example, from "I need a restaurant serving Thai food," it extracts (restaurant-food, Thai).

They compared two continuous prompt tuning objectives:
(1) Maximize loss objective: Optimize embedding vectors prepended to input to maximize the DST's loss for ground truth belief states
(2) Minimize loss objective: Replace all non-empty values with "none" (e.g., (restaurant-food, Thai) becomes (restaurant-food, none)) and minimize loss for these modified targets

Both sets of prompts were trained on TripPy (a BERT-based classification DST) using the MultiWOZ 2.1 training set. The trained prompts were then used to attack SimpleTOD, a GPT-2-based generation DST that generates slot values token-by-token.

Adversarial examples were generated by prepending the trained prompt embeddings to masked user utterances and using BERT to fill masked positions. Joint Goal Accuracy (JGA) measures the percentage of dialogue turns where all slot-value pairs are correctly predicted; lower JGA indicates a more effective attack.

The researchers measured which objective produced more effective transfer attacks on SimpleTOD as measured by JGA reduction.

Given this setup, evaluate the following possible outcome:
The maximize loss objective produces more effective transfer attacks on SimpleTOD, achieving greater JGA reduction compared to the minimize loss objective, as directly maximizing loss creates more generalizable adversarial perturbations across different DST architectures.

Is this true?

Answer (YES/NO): YES